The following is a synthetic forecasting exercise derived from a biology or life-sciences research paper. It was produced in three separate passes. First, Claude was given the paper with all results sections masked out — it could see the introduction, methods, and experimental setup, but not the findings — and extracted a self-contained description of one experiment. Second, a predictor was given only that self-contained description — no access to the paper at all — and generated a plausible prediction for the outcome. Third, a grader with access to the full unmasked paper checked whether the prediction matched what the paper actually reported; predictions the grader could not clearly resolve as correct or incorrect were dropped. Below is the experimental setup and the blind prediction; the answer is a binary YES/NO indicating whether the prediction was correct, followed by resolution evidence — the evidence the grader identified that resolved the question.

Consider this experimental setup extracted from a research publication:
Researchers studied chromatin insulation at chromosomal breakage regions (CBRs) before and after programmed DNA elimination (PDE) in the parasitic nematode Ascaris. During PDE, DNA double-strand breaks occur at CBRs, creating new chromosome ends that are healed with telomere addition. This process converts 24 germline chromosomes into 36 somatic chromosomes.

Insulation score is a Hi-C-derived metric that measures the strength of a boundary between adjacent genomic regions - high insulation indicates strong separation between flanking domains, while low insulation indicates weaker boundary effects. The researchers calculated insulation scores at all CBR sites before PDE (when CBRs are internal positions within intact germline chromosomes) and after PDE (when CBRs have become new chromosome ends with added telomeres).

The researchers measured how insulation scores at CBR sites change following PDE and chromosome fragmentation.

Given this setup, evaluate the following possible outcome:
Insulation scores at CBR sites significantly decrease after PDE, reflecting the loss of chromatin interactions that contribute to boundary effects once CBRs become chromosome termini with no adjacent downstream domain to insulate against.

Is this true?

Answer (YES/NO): YES